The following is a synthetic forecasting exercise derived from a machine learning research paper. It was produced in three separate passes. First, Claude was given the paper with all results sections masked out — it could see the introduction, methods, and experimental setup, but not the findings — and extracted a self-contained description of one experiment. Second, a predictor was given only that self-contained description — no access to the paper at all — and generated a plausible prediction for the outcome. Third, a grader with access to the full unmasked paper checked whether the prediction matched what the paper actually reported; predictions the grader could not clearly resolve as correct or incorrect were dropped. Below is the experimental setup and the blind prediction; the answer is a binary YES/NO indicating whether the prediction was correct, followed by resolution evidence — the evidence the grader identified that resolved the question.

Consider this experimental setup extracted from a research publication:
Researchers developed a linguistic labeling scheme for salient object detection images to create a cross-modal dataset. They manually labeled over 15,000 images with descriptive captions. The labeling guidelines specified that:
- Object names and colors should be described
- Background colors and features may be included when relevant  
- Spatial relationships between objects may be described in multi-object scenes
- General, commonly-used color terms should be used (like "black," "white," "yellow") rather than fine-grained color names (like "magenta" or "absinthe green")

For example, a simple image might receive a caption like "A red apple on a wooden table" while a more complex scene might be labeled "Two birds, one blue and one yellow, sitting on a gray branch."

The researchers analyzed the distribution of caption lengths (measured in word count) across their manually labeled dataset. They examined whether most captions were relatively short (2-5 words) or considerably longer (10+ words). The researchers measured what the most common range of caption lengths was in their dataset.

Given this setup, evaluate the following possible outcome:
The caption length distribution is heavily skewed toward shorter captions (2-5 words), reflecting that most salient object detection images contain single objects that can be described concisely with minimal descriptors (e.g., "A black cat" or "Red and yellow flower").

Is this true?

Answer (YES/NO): YES